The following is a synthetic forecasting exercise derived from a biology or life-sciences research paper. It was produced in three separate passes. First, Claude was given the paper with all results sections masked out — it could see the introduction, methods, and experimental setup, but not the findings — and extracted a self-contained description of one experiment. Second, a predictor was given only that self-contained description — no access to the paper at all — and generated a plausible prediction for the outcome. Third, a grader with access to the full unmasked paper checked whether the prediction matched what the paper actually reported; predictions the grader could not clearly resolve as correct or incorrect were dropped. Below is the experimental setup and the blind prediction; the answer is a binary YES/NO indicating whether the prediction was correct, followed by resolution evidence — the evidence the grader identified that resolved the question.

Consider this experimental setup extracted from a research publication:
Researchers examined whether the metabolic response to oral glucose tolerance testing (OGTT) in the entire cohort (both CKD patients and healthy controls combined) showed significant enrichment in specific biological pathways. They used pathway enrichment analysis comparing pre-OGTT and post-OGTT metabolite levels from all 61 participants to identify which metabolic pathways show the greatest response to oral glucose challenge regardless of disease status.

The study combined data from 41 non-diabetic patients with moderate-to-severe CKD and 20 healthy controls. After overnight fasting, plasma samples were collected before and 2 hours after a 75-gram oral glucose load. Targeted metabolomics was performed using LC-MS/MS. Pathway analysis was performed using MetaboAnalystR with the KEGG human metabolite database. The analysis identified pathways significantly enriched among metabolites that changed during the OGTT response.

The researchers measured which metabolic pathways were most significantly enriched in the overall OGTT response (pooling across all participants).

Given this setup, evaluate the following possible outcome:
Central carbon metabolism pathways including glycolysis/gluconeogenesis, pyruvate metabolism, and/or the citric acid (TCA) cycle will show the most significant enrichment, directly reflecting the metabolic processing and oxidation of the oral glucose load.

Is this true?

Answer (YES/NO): NO